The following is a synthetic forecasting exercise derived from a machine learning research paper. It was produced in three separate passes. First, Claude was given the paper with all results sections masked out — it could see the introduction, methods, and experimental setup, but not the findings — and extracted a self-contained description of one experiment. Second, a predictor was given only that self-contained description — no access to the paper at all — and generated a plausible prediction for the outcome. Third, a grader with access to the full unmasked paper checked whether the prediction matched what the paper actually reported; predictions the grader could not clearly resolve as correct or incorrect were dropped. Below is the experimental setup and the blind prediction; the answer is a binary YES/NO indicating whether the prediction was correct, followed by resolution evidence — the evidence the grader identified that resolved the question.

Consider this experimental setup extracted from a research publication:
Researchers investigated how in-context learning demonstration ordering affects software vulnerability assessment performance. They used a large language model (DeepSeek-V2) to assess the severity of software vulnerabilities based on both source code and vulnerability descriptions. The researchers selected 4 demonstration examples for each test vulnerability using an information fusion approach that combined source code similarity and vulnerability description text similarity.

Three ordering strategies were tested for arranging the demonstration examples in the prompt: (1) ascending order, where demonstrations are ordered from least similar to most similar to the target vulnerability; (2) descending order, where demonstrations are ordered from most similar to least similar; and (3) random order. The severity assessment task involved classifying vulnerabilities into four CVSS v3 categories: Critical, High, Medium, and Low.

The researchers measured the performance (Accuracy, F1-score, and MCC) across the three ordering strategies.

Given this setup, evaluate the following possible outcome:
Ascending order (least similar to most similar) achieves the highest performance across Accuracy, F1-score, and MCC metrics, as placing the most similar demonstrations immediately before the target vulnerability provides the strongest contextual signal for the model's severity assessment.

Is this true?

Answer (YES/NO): YES